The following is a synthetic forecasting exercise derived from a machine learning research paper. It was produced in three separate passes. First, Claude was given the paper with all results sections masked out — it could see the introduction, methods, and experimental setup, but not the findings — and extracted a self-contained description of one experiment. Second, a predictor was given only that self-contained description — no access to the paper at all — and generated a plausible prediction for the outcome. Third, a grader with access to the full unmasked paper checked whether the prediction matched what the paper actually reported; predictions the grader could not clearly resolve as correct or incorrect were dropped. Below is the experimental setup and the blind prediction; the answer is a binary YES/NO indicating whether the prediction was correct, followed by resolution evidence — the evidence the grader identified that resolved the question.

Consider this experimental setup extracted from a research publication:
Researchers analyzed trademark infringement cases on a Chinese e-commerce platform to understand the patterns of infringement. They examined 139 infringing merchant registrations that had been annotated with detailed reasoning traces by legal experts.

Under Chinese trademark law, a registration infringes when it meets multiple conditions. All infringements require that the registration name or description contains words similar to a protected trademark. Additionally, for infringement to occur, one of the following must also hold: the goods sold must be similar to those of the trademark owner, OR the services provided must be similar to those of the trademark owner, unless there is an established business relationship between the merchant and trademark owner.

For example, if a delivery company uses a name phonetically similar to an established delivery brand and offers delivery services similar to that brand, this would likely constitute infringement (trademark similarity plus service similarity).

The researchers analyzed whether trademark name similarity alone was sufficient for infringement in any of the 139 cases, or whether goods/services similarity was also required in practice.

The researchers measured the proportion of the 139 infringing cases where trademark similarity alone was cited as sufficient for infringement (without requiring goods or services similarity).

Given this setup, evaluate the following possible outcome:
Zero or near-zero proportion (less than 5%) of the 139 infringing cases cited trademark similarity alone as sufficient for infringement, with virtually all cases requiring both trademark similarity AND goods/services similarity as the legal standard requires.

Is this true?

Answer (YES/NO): YES